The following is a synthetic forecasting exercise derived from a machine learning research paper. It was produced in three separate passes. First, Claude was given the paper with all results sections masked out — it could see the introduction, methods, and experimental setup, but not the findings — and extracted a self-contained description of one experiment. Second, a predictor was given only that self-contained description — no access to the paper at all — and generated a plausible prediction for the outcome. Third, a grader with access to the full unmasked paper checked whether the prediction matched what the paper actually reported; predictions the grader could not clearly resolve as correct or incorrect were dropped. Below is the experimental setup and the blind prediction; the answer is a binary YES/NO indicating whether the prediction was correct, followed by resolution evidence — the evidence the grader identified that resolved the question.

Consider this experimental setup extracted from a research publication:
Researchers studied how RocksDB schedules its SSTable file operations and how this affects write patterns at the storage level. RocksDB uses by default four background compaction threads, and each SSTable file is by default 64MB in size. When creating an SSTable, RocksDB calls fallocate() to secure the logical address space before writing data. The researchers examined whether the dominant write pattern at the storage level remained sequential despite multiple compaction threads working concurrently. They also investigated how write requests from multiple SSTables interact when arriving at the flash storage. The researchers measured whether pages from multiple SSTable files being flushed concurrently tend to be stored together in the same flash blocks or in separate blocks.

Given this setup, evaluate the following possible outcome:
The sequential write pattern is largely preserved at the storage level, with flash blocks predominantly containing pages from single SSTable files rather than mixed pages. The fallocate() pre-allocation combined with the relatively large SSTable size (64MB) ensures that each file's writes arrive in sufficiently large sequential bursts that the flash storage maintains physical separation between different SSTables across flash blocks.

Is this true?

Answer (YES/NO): NO